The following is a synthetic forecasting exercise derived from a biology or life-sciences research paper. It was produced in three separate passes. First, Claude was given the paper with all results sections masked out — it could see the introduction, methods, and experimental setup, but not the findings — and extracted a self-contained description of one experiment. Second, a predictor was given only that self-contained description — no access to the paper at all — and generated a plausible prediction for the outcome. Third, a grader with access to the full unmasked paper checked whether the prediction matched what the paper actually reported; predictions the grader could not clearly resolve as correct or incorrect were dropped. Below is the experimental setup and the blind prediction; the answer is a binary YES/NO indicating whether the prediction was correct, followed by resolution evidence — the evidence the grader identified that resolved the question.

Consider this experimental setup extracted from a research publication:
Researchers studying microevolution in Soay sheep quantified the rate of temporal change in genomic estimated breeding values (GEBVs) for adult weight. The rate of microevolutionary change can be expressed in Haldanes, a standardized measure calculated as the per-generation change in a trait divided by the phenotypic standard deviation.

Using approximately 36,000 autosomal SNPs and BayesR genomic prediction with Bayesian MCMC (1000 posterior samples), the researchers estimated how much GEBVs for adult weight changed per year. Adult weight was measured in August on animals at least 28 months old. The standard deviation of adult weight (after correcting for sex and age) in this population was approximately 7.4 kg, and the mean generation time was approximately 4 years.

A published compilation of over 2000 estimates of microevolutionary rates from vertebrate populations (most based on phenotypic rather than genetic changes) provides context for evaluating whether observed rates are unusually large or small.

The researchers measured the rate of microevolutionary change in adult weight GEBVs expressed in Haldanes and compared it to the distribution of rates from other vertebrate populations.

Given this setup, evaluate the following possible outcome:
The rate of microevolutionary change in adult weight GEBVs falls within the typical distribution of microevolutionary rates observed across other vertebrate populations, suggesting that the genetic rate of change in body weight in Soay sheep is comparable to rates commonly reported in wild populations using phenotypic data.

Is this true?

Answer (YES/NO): YES